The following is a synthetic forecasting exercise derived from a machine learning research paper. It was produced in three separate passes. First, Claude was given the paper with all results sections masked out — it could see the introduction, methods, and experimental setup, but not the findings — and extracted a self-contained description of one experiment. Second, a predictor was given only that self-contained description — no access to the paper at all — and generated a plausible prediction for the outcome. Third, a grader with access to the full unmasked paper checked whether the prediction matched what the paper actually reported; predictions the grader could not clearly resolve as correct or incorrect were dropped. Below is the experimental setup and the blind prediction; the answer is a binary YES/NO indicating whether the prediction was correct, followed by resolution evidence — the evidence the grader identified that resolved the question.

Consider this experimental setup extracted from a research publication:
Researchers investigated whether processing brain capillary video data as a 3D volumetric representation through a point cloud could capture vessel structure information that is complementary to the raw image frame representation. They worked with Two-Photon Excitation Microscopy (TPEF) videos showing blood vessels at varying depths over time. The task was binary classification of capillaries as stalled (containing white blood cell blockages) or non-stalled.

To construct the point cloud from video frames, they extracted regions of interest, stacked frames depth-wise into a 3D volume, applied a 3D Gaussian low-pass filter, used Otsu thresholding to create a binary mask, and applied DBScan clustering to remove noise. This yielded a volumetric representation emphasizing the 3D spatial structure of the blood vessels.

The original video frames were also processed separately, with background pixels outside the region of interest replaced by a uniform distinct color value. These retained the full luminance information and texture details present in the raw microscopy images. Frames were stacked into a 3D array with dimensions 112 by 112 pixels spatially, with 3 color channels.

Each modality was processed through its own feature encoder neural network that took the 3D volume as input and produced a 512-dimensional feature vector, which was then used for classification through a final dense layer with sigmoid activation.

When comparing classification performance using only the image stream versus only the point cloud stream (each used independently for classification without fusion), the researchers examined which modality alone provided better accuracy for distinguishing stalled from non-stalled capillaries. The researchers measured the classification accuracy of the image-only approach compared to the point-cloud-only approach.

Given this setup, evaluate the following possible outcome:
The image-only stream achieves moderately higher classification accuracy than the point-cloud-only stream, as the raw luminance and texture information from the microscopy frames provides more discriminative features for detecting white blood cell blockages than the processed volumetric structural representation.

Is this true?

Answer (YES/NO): YES